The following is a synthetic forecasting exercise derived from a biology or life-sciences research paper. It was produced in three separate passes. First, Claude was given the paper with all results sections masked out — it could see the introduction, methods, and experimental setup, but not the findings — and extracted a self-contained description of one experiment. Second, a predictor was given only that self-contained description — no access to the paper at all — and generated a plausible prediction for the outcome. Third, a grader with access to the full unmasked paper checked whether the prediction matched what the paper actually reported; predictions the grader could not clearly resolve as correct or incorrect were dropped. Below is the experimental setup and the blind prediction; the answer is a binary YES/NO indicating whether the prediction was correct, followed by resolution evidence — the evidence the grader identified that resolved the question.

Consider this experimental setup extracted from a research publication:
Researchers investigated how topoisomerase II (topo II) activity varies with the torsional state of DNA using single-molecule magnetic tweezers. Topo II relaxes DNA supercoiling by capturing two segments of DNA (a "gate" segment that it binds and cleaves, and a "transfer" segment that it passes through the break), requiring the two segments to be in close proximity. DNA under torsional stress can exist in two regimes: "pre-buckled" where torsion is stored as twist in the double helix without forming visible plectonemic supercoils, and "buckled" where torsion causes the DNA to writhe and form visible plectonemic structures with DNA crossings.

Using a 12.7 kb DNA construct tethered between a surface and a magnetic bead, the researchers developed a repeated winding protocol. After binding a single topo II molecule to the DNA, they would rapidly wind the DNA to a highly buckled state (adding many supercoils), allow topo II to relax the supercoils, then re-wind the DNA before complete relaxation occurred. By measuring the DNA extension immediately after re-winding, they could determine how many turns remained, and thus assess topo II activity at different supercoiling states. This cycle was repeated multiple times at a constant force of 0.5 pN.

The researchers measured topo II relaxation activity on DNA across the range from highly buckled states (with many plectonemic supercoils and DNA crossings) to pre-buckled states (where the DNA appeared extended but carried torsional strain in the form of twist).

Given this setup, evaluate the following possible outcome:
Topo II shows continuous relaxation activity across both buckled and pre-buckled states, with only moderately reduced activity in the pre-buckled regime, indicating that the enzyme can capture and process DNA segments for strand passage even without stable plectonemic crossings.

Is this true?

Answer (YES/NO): NO